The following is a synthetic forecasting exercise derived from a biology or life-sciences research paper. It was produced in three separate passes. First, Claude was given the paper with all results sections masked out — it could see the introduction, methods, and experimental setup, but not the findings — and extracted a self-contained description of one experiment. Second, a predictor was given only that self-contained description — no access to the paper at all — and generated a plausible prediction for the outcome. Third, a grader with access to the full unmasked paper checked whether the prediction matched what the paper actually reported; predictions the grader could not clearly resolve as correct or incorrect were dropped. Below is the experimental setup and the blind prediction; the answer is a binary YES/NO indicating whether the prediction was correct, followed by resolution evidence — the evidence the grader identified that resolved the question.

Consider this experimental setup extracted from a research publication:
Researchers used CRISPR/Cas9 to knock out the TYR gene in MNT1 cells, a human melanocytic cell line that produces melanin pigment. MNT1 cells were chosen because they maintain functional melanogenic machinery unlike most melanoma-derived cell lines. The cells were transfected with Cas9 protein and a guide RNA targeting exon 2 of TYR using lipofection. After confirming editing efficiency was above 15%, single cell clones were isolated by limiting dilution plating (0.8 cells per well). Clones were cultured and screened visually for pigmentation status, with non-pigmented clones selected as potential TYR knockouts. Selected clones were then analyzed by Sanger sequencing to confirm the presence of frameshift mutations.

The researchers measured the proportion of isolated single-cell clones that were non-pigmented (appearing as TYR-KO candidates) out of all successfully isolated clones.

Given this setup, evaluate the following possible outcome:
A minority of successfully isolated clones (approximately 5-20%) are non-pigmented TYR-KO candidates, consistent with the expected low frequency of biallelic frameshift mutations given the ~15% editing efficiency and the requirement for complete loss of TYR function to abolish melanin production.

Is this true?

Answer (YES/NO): YES